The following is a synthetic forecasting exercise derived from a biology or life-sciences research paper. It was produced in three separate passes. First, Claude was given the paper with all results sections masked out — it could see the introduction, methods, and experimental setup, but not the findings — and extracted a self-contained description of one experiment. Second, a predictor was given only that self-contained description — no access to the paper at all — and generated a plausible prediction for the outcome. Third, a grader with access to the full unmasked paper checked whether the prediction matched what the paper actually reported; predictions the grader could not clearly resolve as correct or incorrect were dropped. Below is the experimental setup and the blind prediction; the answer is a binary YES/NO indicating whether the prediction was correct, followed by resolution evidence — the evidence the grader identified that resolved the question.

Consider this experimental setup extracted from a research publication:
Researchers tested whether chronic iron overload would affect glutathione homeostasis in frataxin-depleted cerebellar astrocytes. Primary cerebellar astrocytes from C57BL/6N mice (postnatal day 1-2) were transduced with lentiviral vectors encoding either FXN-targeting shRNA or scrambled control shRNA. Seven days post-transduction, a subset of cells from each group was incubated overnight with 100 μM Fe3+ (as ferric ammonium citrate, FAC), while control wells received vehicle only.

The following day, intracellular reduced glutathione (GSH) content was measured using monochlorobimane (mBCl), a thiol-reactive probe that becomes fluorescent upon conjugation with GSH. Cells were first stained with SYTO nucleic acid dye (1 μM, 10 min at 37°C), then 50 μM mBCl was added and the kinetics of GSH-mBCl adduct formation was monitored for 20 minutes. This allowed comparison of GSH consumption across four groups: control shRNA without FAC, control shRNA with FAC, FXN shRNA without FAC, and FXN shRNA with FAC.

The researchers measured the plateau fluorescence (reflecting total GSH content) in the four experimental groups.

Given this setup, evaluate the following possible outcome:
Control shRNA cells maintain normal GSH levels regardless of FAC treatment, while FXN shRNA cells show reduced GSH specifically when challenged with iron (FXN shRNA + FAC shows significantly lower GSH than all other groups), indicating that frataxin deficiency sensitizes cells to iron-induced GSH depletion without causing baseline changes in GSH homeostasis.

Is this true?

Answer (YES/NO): NO